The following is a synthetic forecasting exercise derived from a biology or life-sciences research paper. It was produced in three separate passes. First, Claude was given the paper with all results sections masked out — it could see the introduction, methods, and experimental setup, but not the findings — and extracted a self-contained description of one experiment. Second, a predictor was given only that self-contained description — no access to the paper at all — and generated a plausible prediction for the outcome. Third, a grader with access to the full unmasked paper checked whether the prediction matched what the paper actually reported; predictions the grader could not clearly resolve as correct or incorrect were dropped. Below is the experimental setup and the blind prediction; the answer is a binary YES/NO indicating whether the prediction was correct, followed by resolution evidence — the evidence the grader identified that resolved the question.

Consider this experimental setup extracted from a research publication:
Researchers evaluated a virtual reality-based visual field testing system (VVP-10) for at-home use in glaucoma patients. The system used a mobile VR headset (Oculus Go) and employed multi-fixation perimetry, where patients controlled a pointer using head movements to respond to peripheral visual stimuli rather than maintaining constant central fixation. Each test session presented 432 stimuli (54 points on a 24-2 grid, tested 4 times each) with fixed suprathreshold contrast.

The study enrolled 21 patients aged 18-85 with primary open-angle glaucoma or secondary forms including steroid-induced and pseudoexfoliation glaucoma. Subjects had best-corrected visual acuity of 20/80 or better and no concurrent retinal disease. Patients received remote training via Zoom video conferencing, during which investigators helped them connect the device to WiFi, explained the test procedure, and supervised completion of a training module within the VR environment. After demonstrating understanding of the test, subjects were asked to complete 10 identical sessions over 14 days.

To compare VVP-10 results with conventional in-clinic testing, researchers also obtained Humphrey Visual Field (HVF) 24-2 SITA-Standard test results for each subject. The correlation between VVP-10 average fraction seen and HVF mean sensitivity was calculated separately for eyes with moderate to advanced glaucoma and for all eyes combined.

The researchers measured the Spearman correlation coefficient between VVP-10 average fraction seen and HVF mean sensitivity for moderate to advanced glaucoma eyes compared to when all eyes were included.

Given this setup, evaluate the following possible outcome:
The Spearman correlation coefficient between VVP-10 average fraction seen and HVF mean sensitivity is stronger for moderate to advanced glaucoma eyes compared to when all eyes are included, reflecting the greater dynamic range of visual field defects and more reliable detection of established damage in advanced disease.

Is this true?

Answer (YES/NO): YES